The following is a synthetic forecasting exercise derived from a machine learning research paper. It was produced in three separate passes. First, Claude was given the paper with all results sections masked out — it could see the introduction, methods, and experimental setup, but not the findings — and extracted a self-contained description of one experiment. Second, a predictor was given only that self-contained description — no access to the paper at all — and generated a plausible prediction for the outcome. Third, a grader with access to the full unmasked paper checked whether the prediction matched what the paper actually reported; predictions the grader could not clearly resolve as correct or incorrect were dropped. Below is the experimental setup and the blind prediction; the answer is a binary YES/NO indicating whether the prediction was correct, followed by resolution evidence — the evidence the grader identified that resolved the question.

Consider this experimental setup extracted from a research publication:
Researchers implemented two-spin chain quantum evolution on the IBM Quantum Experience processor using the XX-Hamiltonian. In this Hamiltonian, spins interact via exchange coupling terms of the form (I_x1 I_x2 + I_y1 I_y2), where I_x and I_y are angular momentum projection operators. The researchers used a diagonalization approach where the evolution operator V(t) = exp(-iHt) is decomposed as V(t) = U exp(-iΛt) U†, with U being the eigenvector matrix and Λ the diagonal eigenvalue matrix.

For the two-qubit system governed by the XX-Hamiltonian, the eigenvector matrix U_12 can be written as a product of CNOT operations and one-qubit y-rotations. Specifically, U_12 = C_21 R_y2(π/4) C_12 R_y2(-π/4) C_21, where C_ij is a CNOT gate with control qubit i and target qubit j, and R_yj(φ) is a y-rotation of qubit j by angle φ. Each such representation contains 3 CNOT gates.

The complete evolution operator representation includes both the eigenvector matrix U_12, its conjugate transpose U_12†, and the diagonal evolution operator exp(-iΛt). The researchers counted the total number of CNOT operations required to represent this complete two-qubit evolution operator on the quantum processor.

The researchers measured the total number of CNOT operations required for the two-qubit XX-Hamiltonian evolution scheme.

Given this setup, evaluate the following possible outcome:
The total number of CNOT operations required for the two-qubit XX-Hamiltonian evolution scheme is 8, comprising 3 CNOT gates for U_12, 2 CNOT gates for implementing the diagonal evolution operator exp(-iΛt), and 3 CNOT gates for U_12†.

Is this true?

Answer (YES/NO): NO